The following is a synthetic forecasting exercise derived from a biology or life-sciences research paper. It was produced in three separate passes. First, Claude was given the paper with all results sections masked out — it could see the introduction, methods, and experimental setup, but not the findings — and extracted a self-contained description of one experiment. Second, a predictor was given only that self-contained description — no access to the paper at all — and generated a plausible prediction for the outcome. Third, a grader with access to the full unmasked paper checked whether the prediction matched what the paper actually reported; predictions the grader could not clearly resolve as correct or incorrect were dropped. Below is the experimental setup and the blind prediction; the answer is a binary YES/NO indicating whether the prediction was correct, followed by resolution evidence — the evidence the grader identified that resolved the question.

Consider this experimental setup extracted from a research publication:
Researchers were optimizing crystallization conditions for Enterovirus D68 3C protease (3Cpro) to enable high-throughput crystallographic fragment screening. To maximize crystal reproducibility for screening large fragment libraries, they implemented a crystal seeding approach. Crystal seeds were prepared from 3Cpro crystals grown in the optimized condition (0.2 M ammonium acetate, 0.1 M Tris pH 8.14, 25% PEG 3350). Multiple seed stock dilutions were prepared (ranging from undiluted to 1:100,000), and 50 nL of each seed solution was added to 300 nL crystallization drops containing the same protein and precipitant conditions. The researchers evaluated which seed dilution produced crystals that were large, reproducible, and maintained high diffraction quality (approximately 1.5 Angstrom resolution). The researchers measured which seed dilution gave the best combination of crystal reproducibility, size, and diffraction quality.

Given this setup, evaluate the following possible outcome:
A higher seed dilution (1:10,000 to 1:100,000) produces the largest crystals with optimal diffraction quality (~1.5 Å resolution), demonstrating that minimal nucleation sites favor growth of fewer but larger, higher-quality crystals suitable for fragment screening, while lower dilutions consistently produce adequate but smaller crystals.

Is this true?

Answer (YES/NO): NO